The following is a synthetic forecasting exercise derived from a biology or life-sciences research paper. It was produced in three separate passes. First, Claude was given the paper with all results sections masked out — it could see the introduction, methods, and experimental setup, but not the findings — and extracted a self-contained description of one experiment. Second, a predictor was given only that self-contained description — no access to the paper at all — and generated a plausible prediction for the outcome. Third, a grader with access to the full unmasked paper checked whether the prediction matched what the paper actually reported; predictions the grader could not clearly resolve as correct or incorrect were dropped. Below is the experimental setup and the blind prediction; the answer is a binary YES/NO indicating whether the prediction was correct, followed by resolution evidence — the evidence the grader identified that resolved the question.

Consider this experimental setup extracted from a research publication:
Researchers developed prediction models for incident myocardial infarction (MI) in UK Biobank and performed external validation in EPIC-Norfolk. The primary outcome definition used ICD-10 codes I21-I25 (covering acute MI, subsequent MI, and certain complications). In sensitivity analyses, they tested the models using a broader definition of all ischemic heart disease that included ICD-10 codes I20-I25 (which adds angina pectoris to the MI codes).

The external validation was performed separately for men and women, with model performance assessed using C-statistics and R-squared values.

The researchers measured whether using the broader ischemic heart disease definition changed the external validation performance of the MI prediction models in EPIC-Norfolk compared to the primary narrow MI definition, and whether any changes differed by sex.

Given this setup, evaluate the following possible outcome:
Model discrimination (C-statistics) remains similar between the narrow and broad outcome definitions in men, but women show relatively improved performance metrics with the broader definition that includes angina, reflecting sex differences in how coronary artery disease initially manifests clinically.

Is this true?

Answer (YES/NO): YES